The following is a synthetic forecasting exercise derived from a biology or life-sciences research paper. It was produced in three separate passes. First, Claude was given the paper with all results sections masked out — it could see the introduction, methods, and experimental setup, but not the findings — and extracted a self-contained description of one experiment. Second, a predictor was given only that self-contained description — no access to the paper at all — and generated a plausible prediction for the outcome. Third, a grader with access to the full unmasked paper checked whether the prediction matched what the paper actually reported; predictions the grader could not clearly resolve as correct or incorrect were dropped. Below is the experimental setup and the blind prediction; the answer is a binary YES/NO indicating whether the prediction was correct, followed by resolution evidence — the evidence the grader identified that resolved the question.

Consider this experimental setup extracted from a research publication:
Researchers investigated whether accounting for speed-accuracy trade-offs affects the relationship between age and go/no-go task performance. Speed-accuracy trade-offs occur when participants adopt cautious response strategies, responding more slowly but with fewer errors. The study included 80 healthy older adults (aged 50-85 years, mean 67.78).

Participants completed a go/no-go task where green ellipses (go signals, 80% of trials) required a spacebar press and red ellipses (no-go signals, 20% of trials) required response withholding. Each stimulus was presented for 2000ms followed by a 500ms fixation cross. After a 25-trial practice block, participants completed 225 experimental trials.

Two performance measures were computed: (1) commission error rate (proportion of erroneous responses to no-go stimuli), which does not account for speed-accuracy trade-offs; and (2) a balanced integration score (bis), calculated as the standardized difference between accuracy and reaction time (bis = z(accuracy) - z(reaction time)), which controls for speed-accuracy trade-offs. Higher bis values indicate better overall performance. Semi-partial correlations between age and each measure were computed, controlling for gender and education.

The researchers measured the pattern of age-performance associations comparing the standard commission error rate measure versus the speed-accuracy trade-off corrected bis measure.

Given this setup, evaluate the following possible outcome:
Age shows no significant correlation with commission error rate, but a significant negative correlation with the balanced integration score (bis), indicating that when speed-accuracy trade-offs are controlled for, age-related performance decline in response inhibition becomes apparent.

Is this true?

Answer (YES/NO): YES